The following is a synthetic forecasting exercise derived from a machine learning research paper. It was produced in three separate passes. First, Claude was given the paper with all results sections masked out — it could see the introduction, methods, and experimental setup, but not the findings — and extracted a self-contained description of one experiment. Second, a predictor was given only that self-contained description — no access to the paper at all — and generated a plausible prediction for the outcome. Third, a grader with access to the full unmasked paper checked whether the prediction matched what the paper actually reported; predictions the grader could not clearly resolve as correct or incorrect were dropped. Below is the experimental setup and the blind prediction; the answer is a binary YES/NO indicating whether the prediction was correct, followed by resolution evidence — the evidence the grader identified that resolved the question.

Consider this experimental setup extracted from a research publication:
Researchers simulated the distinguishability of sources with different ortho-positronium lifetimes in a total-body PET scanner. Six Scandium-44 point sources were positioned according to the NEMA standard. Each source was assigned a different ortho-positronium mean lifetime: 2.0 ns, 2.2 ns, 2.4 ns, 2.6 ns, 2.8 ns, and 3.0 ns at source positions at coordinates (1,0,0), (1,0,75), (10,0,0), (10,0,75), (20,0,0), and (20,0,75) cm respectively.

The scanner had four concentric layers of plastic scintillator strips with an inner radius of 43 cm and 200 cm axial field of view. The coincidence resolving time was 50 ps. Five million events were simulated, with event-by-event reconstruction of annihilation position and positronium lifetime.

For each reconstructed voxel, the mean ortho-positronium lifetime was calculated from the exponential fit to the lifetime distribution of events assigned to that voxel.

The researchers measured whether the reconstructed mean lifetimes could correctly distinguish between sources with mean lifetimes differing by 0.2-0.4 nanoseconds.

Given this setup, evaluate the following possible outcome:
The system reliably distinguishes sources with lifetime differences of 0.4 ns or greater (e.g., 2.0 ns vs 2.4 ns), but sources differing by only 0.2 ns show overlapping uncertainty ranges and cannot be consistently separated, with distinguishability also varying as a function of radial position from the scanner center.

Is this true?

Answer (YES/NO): NO